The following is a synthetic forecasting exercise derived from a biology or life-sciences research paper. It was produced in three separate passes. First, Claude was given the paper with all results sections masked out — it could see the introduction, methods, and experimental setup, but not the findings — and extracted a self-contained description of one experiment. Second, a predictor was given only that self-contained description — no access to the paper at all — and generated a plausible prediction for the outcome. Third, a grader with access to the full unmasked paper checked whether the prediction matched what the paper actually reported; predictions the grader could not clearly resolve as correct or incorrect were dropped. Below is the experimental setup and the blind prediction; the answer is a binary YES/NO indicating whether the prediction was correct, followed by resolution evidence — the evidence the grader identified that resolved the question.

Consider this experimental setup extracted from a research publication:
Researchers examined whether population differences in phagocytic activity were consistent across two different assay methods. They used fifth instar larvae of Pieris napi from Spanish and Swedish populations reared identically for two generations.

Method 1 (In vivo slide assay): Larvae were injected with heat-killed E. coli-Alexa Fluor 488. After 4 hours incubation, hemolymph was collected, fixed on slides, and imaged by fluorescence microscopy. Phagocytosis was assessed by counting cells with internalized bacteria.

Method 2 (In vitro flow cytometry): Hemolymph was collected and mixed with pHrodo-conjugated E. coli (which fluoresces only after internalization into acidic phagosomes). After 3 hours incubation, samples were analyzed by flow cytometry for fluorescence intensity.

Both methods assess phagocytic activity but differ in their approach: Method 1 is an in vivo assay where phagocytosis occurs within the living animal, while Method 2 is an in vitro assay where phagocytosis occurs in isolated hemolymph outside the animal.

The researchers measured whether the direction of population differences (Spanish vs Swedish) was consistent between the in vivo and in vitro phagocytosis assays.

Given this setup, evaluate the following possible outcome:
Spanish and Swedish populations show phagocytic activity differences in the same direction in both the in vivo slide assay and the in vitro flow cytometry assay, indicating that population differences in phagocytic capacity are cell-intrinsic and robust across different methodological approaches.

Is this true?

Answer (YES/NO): YES